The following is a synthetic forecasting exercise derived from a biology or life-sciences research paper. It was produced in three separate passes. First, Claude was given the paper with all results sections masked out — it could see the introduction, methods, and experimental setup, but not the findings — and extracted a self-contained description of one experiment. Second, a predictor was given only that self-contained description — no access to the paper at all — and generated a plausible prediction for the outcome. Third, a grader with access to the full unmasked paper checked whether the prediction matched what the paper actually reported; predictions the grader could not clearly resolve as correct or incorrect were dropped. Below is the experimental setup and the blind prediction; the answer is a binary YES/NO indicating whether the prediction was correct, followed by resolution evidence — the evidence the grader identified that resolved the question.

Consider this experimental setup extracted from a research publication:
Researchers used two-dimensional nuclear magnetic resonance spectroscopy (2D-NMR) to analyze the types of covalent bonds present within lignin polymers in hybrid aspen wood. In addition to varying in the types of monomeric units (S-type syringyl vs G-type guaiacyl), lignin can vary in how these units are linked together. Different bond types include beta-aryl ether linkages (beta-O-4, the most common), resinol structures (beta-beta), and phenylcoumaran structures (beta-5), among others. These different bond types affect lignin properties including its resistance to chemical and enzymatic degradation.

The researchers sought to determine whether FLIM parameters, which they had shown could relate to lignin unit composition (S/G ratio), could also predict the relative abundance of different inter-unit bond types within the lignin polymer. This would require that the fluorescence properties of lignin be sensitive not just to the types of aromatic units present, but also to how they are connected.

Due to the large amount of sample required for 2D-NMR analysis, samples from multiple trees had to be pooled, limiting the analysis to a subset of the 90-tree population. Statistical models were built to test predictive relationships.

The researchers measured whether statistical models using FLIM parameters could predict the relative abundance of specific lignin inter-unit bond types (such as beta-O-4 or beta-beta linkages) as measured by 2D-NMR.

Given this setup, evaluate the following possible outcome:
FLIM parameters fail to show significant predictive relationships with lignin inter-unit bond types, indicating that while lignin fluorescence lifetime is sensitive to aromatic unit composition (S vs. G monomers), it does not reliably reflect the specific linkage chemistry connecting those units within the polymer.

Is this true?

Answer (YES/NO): NO